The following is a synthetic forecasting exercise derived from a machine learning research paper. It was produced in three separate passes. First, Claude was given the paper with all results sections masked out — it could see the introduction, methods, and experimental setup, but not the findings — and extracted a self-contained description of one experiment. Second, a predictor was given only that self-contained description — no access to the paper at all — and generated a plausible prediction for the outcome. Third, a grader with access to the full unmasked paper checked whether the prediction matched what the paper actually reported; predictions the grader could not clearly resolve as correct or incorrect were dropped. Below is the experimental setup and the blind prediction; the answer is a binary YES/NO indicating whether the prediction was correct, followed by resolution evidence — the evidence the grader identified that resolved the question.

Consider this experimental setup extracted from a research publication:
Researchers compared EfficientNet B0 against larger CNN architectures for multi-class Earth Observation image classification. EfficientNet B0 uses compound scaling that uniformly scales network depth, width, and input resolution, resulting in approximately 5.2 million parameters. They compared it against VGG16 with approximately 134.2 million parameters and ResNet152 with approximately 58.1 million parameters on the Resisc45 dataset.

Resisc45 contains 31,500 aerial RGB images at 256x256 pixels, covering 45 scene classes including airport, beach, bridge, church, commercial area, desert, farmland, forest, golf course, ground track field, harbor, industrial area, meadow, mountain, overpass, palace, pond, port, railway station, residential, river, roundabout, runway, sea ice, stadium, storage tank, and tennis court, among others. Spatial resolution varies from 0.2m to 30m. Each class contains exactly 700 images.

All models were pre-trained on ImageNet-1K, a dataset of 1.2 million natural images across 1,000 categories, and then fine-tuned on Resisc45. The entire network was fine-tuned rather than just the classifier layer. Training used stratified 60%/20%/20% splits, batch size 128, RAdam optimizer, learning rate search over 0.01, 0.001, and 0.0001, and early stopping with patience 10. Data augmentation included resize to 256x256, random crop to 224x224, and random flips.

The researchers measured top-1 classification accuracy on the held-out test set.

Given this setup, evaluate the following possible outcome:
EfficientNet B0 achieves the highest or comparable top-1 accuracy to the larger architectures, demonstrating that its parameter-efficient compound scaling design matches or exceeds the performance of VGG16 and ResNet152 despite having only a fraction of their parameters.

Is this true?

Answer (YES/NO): NO